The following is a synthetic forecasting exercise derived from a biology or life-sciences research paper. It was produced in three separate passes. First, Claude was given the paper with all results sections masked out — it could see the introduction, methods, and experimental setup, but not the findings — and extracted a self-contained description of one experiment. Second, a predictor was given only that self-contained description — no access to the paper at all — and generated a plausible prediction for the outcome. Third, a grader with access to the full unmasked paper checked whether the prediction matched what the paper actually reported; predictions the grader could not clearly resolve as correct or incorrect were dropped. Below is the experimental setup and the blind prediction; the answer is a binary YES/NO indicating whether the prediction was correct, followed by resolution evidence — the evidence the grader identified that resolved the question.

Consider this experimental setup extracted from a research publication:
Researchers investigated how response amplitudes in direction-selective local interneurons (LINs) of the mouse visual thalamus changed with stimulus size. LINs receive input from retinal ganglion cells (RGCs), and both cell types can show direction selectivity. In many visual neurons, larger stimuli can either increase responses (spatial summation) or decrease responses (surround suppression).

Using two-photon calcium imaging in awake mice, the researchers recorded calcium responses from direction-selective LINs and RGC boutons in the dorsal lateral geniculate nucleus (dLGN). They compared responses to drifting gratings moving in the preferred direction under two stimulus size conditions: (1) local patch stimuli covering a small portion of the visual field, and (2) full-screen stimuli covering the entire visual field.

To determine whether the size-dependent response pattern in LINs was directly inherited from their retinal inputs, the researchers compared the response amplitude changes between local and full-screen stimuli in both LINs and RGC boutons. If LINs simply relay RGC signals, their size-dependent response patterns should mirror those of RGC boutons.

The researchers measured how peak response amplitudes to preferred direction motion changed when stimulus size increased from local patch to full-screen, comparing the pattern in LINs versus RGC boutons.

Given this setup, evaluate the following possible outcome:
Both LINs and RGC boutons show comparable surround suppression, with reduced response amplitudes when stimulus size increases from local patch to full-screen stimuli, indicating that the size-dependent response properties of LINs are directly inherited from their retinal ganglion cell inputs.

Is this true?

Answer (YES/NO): NO